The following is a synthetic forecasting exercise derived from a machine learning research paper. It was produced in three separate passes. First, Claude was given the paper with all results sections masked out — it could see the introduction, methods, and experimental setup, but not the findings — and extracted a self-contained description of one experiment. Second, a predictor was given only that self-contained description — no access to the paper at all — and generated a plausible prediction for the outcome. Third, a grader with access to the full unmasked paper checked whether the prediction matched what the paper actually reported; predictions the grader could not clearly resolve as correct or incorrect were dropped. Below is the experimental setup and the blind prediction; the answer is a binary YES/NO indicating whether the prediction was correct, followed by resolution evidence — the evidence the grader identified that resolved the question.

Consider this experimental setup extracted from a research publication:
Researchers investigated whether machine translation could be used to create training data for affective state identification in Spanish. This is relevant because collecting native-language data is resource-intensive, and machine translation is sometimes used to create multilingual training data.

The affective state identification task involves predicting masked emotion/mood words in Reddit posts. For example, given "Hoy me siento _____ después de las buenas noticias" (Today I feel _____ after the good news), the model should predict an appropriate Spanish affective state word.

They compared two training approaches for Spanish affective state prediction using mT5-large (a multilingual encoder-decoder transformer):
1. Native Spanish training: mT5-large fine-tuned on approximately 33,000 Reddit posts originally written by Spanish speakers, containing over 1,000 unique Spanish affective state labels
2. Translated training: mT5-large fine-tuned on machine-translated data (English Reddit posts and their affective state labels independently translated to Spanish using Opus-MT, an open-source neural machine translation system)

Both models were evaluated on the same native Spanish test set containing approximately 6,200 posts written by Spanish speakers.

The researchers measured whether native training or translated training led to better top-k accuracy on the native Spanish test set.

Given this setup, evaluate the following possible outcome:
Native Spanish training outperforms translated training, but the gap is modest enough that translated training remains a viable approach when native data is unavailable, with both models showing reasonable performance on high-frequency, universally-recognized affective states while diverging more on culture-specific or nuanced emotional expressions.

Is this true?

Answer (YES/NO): NO